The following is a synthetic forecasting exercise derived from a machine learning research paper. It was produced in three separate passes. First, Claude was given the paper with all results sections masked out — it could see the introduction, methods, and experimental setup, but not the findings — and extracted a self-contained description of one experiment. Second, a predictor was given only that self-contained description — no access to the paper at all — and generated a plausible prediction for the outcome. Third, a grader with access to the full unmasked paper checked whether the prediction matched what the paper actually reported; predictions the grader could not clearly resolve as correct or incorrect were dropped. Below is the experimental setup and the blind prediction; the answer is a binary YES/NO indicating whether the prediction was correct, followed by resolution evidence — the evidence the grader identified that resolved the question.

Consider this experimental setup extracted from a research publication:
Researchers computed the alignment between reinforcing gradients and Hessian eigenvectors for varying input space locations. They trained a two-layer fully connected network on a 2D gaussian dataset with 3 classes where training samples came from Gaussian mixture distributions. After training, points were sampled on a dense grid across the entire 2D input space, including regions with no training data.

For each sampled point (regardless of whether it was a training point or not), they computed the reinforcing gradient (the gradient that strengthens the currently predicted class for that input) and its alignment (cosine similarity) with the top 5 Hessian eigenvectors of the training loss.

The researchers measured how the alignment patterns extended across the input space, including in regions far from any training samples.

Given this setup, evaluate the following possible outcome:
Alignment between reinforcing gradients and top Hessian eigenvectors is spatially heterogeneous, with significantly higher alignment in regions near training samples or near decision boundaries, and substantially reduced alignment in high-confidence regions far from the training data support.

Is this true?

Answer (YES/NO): YES